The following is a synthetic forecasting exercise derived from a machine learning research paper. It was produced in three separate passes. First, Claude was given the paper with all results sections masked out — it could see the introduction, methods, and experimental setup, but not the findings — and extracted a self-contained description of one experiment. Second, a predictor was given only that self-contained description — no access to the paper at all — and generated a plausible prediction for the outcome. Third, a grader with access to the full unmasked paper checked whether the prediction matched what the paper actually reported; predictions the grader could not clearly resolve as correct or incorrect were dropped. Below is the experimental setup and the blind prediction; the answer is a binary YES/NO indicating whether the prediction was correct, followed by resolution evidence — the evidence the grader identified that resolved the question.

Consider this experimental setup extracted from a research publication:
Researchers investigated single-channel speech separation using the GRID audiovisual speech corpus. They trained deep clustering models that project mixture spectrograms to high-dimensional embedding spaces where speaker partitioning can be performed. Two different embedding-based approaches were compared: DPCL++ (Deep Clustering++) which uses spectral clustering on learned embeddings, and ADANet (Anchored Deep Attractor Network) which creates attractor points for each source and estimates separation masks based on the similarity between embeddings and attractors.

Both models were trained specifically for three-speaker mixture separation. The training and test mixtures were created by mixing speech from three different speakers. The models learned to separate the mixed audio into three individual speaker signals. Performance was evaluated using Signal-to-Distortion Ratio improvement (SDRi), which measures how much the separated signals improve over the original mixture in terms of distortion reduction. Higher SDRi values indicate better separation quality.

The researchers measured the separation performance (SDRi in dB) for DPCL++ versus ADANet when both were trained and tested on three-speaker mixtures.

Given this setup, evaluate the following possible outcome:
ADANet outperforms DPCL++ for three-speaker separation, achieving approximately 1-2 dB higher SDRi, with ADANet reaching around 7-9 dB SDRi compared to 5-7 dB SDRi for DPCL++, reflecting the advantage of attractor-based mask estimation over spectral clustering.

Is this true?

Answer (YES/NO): YES